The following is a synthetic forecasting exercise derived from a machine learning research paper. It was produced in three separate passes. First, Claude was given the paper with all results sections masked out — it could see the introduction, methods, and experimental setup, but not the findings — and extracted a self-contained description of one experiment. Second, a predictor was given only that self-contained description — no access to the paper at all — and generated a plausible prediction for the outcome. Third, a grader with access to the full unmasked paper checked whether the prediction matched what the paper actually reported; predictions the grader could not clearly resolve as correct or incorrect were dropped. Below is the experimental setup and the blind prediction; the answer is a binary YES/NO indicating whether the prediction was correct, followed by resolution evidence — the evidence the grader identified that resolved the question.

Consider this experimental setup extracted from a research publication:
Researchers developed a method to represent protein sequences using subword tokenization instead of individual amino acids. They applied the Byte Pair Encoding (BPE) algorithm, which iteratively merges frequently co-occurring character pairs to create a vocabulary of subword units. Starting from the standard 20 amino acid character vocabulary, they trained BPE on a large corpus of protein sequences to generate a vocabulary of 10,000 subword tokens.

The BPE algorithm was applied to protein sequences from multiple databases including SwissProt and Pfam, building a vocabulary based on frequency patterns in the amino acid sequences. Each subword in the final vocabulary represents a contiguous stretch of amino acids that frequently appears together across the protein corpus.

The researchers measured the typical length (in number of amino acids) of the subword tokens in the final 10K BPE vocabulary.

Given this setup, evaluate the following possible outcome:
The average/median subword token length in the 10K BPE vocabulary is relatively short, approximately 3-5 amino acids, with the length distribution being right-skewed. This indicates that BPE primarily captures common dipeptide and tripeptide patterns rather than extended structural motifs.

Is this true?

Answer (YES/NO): NO